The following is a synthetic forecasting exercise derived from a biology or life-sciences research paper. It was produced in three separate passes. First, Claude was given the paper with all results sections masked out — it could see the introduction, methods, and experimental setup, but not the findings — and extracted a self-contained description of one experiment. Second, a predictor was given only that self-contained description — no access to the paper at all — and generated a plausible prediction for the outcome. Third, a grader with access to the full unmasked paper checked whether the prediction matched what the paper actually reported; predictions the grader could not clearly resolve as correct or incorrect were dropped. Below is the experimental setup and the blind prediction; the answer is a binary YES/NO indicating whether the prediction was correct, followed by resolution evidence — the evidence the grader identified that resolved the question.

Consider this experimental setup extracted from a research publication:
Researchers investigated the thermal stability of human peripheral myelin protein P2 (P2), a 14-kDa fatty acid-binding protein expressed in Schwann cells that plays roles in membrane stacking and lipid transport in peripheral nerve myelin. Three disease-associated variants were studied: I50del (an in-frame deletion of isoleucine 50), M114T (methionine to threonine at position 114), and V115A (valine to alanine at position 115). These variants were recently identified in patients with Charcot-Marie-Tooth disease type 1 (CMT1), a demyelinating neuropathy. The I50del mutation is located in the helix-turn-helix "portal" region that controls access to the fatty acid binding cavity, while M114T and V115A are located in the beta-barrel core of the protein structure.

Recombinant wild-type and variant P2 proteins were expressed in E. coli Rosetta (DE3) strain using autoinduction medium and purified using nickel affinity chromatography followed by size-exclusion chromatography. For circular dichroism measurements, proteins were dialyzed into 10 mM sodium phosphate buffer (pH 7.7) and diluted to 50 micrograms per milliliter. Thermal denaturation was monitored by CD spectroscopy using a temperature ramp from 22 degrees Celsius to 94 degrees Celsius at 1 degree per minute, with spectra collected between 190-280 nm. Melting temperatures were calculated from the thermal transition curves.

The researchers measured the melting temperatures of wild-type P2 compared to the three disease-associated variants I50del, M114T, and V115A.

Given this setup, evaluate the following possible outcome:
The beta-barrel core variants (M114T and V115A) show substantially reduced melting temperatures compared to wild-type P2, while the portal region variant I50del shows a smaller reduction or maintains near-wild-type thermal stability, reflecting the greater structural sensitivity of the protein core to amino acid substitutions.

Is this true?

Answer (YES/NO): NO